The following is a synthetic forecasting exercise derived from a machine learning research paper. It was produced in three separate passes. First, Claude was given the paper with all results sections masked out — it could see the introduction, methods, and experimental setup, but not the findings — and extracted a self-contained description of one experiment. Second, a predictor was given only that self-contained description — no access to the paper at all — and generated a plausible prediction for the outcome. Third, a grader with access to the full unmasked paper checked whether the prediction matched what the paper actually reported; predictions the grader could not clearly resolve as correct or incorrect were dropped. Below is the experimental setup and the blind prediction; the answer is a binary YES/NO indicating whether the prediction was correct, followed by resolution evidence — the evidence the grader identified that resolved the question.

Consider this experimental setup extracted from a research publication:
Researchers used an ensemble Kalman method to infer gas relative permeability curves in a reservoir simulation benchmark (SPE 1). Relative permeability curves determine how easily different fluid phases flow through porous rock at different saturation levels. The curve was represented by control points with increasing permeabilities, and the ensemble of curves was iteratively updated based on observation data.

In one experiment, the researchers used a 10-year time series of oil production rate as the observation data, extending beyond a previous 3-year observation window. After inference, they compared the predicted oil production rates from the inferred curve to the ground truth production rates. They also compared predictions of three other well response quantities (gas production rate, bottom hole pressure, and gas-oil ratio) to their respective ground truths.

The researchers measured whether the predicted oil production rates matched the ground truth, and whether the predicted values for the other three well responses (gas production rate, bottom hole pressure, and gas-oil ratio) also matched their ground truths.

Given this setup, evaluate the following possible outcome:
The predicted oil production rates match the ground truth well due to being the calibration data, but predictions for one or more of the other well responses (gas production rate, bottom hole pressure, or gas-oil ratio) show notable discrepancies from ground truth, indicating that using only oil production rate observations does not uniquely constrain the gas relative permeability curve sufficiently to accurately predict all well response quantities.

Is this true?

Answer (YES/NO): YES